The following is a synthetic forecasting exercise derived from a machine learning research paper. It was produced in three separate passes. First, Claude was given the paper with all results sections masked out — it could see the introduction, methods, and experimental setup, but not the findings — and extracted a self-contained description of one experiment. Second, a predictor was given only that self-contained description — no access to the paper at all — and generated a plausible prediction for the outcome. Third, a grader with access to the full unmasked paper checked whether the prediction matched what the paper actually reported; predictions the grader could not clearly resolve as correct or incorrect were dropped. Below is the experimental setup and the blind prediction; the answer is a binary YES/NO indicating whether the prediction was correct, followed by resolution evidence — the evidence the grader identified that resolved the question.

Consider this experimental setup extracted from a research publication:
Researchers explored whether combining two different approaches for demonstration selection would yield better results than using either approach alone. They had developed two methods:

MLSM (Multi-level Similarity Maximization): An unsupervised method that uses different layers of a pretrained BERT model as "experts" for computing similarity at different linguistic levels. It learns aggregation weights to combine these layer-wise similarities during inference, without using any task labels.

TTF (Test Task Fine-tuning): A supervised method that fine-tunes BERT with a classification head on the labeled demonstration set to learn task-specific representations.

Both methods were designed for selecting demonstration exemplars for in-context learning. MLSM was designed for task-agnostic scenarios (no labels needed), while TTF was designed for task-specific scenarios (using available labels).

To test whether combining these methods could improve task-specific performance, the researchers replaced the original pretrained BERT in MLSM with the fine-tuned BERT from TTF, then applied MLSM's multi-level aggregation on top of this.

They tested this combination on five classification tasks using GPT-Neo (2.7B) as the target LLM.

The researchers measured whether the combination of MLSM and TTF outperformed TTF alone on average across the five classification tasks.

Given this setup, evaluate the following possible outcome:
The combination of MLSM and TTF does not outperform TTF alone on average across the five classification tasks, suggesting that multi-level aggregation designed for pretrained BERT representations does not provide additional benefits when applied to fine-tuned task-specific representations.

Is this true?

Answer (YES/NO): YES